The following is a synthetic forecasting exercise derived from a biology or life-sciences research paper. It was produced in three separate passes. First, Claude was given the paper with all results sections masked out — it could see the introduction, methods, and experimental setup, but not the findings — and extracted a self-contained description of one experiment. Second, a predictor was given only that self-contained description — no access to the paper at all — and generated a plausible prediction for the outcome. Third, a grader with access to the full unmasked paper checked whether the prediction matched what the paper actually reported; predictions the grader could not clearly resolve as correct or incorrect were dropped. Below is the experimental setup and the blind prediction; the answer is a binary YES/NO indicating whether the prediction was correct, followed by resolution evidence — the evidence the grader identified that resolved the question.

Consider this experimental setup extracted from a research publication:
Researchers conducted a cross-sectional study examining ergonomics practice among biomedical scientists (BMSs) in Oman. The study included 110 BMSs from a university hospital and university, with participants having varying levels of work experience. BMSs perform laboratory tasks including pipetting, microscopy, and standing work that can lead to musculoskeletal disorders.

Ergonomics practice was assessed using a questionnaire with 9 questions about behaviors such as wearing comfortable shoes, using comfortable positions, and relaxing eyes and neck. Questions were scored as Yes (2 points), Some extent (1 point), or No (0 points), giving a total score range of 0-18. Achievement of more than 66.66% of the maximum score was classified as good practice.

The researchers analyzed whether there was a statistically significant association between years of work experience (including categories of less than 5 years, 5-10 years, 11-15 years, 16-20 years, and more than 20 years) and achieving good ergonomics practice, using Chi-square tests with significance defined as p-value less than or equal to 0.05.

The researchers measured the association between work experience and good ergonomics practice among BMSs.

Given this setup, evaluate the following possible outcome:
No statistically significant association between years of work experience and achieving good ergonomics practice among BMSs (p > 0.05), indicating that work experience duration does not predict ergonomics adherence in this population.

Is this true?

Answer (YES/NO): NO